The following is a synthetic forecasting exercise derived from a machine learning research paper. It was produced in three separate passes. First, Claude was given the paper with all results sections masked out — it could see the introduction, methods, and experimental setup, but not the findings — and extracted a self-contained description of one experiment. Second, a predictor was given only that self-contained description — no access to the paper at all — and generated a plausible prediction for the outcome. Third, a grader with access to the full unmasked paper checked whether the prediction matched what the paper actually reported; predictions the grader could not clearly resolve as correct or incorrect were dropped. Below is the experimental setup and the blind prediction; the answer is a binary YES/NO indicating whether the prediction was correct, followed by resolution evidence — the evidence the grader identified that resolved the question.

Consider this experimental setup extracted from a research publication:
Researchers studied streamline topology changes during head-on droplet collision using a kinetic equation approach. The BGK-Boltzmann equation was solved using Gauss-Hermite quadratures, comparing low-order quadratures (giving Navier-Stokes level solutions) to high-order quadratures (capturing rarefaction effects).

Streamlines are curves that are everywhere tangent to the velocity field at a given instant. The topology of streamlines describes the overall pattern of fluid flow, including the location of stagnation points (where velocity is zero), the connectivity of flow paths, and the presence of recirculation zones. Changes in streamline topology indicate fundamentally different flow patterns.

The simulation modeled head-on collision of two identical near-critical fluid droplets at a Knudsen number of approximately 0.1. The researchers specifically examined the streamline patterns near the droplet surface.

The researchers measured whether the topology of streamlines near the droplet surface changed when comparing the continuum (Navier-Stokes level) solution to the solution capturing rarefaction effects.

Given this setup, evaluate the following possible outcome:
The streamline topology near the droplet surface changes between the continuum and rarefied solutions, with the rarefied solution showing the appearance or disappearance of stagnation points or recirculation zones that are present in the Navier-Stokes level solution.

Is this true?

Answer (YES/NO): YES